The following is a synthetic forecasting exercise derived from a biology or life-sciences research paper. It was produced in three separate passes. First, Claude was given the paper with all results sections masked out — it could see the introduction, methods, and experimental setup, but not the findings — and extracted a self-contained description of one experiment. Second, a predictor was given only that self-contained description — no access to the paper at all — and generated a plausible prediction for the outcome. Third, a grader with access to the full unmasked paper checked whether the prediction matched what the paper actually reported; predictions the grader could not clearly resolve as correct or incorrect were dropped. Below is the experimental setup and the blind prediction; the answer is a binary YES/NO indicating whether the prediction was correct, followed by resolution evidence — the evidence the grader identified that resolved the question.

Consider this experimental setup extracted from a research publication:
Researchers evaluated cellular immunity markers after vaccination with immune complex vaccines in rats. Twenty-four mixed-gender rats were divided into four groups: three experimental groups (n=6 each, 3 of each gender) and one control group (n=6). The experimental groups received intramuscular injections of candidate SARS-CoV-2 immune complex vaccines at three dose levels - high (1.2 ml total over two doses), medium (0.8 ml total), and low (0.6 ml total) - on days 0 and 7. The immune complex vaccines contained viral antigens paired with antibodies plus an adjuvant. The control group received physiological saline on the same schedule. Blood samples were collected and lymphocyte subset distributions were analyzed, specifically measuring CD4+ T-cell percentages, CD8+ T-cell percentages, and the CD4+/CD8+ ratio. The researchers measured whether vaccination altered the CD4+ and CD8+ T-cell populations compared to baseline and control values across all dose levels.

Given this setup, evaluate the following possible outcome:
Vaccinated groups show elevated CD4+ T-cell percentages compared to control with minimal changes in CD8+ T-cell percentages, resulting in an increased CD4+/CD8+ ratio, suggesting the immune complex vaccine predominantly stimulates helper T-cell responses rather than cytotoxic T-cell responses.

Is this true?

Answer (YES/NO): NO